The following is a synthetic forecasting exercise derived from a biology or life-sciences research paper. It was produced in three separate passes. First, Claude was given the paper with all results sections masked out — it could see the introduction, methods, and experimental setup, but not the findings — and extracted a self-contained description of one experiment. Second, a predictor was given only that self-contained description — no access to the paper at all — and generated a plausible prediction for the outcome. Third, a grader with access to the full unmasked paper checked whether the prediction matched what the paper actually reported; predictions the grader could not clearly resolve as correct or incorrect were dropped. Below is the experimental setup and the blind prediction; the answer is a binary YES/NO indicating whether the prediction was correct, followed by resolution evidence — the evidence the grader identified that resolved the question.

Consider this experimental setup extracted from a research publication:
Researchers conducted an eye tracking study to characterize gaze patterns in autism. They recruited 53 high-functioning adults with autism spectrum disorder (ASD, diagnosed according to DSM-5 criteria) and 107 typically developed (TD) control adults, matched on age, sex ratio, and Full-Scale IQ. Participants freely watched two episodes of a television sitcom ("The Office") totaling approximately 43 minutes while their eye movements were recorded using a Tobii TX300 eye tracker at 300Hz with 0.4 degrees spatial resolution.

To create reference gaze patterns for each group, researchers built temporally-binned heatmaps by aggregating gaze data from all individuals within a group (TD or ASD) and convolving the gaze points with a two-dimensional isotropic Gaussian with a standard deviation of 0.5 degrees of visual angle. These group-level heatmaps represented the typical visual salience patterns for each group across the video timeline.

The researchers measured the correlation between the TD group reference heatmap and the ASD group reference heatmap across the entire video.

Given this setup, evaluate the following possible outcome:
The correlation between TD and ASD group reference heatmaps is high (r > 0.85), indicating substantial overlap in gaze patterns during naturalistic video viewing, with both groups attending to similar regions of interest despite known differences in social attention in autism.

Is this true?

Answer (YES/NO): YES